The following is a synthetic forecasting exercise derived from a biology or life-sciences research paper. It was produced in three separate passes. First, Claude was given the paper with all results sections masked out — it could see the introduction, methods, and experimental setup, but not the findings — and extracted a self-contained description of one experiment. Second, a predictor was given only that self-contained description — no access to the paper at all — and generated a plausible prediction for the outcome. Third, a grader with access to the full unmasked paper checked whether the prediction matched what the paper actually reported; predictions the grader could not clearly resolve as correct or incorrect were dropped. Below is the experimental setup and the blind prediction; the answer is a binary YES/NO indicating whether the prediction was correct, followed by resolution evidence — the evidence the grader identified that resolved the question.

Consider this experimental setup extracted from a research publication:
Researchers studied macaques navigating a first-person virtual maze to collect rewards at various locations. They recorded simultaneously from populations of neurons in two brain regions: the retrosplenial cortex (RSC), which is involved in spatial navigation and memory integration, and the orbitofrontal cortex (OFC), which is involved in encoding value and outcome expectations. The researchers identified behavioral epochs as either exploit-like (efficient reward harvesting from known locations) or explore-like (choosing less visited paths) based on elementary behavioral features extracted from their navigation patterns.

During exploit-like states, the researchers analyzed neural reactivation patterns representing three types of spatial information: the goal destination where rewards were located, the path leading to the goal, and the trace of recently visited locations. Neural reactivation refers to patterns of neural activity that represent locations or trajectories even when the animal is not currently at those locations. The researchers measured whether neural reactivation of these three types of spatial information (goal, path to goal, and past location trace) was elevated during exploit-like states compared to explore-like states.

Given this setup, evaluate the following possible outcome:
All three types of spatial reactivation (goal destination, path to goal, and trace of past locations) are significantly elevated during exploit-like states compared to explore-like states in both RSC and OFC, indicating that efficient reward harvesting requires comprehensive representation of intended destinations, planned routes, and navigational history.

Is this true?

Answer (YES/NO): YES